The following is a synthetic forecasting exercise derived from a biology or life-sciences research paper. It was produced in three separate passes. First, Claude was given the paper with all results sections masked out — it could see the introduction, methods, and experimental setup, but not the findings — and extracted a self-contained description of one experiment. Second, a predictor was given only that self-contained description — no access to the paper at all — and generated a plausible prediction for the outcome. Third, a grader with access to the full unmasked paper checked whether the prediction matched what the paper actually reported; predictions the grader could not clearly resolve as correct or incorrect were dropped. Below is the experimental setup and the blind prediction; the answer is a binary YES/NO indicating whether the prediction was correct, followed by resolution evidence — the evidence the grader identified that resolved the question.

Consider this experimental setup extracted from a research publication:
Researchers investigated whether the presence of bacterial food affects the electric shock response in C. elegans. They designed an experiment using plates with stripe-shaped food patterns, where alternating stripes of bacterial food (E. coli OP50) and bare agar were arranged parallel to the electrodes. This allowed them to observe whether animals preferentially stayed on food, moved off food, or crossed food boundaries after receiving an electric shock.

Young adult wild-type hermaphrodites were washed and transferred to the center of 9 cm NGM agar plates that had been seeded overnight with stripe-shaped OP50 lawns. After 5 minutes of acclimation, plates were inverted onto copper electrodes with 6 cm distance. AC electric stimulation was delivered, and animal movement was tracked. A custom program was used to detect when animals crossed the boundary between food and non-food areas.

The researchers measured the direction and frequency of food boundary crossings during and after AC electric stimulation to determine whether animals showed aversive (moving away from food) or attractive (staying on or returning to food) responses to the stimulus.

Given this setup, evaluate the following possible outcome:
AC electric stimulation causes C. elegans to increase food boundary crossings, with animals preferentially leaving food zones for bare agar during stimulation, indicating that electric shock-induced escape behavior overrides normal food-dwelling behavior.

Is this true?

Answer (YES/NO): NO